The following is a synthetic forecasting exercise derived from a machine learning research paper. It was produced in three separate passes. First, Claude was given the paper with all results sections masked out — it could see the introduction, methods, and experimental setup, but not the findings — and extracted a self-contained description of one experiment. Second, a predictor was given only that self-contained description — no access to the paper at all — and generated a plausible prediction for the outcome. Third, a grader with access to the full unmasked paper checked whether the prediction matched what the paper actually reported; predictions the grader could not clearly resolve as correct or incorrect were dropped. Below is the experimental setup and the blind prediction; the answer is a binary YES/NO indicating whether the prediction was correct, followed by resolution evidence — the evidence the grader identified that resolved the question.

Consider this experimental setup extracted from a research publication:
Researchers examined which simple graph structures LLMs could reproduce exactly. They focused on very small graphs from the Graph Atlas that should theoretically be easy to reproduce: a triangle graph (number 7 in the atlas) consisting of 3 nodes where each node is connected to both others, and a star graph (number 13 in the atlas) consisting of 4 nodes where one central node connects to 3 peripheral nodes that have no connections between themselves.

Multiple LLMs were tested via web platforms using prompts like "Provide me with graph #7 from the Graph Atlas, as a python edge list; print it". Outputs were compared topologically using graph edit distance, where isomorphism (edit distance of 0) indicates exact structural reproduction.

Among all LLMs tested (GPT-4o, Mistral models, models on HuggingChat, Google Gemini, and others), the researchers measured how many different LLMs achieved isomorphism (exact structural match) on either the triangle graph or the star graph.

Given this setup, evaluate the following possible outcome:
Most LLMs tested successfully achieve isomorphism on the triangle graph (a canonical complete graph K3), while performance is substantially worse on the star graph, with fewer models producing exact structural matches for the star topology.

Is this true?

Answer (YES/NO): NO